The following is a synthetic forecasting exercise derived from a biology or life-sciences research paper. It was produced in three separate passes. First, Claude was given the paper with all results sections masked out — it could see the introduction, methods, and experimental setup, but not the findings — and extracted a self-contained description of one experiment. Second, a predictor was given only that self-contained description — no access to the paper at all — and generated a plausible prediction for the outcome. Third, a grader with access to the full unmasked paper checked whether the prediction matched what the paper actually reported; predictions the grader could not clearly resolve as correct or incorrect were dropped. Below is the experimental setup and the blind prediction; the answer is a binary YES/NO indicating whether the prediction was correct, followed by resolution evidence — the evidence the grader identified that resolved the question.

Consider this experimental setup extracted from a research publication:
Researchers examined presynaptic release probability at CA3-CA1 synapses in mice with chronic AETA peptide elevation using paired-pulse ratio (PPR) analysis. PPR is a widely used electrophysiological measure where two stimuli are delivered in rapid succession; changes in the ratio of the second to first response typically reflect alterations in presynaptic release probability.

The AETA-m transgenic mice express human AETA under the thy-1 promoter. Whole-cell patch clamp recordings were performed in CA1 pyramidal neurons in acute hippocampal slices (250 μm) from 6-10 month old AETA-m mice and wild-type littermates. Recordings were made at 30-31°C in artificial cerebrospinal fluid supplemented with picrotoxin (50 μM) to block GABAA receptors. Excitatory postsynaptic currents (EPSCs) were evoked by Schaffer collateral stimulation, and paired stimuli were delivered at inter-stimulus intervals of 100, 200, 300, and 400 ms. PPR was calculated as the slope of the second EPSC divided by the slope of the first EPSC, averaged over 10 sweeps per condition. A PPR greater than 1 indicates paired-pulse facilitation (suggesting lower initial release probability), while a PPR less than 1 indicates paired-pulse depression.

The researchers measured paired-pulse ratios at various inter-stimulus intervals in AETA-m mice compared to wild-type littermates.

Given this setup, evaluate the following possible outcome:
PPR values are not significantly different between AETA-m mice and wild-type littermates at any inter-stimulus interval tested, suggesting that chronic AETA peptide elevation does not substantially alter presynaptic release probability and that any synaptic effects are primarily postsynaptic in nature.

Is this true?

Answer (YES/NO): YES